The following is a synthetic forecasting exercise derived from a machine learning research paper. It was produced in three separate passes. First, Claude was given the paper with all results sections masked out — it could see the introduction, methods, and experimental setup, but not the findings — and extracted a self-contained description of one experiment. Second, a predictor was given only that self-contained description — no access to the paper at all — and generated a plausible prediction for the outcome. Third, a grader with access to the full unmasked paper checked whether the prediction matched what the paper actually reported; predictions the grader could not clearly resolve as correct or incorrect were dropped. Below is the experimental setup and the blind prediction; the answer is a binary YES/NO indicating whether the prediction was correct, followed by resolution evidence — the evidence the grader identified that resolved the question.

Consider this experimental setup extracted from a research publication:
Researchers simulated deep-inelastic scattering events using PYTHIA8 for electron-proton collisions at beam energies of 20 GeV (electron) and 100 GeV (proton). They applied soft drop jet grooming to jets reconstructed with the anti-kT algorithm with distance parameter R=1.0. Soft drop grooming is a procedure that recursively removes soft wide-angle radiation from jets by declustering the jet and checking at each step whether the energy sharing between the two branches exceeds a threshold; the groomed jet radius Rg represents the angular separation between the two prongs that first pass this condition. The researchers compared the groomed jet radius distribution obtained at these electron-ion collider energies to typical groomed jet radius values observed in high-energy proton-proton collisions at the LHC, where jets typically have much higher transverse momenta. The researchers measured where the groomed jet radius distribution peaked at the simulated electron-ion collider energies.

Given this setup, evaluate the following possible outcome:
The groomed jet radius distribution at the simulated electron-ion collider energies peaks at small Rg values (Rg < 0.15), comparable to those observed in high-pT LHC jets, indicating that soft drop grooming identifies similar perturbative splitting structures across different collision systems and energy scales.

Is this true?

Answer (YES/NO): NO